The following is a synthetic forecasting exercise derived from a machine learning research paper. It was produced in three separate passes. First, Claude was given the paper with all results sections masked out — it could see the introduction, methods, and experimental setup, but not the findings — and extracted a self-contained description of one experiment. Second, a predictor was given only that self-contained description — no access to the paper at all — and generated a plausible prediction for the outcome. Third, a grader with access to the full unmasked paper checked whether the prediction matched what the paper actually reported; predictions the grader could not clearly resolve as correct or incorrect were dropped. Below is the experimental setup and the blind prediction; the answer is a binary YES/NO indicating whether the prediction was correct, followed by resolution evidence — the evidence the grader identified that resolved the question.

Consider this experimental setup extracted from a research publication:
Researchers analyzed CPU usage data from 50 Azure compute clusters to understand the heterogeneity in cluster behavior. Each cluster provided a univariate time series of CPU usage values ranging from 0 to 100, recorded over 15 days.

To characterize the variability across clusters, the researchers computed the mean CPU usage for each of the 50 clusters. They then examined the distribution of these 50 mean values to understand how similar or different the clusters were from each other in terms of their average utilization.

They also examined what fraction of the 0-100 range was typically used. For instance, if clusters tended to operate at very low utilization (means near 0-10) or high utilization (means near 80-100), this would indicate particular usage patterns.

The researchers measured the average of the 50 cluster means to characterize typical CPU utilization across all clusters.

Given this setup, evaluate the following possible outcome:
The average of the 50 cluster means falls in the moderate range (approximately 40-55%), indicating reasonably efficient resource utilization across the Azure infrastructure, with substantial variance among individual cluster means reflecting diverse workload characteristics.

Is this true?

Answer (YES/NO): NO